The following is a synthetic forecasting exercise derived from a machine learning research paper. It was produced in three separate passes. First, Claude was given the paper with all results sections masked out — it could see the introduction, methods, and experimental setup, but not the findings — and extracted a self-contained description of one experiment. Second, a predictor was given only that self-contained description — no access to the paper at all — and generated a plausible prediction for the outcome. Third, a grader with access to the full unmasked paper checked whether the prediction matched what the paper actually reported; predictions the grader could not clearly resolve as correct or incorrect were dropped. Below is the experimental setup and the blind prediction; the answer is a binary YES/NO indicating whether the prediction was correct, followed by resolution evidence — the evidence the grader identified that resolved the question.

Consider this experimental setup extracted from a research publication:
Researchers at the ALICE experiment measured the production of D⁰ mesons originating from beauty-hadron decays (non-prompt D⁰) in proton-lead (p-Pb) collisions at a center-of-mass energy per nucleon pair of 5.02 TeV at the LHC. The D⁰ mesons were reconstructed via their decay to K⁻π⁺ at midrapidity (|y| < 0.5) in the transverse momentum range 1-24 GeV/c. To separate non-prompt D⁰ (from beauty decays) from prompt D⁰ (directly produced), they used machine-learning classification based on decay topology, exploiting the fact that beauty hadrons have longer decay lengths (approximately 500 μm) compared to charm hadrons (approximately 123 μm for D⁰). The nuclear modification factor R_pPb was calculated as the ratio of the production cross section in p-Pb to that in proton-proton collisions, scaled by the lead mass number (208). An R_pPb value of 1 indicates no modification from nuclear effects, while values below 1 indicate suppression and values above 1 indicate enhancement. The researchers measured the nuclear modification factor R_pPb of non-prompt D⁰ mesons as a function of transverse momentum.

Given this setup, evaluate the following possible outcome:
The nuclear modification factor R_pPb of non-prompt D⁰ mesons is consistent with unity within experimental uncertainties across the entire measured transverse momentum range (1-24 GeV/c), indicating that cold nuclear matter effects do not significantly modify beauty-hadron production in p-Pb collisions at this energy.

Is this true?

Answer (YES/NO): YES